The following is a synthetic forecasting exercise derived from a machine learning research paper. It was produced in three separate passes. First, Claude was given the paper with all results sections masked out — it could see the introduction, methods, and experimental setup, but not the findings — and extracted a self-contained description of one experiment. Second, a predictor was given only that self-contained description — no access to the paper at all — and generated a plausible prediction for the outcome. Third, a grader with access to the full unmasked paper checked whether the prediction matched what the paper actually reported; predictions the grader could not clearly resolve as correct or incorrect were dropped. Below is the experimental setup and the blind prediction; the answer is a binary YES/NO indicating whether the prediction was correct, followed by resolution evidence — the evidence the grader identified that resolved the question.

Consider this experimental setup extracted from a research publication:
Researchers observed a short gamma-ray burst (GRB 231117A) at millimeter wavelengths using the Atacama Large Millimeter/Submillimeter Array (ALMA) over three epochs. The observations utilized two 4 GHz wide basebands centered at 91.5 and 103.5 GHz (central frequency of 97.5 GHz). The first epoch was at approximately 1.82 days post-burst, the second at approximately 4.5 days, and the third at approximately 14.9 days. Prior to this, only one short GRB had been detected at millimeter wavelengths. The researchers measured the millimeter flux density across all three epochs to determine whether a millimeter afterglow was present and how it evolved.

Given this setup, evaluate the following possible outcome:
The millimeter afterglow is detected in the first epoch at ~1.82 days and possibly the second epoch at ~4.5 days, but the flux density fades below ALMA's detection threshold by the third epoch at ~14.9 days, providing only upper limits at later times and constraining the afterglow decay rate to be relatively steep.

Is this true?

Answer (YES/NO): YES